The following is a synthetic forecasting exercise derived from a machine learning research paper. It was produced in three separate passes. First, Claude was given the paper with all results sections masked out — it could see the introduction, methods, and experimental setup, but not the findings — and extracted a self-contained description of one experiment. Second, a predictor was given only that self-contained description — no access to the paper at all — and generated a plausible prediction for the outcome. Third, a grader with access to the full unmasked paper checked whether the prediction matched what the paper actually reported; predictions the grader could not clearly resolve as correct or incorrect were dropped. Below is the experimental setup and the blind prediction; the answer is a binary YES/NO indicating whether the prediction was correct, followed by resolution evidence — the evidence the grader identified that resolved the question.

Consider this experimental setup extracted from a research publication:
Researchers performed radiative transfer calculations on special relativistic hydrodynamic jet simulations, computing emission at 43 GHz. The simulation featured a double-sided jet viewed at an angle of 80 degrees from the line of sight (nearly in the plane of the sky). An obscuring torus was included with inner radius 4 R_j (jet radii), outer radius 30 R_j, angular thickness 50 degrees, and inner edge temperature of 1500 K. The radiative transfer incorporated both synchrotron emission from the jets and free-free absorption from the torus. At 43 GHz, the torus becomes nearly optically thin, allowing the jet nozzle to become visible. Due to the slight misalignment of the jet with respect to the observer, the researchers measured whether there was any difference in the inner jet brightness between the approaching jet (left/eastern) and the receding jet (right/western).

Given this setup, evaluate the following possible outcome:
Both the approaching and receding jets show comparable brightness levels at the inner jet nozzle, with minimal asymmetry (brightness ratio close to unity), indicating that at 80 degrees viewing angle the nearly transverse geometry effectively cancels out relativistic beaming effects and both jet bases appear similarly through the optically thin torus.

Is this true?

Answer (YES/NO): NO